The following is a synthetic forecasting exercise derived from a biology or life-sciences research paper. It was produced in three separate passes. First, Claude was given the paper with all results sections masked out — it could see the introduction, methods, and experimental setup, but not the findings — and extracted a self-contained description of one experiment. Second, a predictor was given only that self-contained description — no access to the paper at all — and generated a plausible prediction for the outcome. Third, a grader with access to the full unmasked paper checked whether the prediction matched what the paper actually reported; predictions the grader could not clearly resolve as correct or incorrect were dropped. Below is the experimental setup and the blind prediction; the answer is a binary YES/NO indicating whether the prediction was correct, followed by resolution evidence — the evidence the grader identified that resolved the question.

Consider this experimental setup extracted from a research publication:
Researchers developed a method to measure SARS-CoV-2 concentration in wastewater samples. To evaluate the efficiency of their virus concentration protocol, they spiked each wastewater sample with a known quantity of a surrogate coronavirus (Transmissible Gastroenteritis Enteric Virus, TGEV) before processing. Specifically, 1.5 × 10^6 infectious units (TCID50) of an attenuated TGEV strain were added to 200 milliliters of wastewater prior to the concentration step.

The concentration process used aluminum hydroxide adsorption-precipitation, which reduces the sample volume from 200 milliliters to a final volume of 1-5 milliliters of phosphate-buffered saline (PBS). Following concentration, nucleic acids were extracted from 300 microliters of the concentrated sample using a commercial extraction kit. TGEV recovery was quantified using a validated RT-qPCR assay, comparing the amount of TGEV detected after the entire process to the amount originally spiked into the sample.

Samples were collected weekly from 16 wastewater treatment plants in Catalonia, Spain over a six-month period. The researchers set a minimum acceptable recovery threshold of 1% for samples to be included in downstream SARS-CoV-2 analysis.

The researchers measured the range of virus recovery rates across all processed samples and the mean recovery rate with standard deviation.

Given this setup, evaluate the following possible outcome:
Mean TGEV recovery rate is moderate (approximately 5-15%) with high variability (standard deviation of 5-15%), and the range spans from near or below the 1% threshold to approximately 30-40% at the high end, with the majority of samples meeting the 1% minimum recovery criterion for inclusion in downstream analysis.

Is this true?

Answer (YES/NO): NO